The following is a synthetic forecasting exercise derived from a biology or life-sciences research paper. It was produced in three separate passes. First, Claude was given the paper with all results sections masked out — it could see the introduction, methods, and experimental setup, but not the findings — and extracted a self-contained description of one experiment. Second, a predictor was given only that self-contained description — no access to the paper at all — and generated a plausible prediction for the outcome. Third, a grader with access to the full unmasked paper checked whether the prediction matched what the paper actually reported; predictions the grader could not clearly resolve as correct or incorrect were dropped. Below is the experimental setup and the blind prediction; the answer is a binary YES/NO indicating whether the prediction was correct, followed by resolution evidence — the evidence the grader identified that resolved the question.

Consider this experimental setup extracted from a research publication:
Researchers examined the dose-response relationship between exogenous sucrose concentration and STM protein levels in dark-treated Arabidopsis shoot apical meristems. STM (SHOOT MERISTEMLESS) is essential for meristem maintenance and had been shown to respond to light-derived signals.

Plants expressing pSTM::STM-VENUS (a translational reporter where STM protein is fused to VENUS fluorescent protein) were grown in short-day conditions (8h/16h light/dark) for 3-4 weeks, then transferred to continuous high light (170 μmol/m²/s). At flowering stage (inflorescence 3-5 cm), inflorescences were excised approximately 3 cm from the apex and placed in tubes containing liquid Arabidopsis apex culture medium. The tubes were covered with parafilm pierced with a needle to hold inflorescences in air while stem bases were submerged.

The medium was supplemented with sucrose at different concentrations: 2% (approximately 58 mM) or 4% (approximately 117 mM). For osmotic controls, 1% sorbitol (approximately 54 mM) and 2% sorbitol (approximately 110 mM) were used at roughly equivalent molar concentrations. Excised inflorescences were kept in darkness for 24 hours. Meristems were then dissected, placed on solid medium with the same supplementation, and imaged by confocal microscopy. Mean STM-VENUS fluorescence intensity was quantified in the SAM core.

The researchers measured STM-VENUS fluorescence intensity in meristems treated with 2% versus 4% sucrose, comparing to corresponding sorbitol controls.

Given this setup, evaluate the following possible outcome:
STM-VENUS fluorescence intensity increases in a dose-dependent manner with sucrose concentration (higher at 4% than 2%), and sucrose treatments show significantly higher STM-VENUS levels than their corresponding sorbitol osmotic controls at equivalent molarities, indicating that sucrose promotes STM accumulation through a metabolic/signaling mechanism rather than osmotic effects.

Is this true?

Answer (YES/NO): YES